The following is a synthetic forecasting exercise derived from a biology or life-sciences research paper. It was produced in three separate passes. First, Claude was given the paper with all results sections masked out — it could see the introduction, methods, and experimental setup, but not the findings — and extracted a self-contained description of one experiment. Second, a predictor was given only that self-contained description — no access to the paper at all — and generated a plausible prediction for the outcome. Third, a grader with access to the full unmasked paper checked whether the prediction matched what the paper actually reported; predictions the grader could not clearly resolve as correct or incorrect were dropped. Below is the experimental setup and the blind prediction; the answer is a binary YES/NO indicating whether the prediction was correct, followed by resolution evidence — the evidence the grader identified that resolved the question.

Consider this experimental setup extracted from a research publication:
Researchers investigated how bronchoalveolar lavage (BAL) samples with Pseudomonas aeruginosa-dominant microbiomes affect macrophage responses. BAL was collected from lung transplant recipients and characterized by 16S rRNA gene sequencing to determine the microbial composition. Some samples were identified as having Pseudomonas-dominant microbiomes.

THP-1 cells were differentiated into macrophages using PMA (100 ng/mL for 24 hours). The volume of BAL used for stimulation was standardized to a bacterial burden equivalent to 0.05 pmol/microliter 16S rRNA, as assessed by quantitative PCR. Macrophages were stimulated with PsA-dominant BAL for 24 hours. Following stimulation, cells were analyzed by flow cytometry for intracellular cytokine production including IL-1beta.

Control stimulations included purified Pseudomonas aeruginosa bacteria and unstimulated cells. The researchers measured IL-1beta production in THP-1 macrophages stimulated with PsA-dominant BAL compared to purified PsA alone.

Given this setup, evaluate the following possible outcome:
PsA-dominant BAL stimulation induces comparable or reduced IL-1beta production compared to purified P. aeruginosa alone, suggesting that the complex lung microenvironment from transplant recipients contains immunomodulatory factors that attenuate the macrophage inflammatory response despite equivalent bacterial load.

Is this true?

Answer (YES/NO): NO